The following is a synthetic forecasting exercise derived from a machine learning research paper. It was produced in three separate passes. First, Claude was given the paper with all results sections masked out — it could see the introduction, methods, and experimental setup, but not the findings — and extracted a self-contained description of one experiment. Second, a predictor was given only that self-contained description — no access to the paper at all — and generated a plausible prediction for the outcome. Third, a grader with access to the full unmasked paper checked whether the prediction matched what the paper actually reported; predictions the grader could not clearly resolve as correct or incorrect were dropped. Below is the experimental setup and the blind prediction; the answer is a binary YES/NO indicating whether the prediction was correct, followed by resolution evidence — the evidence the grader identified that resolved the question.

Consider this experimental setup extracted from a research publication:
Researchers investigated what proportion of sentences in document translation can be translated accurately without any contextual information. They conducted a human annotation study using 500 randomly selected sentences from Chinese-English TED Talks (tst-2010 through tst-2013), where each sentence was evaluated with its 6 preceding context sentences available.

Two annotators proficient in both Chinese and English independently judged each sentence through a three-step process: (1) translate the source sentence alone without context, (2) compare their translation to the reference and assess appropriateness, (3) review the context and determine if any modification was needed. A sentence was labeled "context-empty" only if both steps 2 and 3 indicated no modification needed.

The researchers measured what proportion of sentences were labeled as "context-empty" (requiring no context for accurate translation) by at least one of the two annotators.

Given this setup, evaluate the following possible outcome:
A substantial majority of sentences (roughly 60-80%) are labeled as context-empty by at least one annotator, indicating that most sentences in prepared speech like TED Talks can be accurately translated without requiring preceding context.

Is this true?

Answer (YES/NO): NO